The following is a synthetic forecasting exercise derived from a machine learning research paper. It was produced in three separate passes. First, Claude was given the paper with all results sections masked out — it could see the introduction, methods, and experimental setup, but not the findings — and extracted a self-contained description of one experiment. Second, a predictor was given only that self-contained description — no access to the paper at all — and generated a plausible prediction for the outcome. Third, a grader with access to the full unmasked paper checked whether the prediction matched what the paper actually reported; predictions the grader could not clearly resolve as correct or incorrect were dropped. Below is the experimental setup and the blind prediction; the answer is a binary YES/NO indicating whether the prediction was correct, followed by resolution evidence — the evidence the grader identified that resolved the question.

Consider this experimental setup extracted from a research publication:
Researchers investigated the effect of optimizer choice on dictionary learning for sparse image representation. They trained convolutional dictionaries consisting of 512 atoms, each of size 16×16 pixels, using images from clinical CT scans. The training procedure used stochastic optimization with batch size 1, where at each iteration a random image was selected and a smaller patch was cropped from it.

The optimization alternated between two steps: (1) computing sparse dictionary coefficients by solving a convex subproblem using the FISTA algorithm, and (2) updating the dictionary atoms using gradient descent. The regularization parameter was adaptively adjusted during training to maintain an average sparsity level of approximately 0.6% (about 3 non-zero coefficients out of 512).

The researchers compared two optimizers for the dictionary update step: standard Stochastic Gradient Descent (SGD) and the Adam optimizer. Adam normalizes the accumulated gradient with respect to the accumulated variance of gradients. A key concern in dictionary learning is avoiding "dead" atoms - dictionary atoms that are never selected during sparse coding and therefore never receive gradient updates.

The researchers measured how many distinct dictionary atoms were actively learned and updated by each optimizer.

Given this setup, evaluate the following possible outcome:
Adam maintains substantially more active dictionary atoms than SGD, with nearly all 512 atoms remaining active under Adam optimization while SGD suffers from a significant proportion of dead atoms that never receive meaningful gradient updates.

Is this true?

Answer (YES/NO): NO